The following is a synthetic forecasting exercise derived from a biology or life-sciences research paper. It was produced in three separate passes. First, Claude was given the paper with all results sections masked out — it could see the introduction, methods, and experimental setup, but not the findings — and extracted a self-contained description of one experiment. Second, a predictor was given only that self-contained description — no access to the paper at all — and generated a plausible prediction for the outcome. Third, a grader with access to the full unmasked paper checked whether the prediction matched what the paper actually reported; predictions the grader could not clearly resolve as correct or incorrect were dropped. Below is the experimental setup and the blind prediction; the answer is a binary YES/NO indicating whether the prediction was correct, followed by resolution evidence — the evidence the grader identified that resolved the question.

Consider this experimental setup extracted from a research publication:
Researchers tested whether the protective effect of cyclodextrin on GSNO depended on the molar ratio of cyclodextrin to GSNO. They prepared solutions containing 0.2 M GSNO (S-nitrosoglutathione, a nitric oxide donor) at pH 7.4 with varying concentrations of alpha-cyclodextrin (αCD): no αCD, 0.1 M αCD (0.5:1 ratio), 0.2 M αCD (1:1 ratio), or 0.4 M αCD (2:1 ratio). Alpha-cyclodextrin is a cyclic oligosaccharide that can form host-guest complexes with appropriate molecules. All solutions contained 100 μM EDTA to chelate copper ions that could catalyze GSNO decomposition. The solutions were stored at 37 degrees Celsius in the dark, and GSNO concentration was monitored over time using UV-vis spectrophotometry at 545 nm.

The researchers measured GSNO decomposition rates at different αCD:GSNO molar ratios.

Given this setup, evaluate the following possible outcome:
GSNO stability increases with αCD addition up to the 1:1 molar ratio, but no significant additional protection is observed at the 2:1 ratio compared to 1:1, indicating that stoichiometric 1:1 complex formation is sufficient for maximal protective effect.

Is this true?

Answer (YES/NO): NO